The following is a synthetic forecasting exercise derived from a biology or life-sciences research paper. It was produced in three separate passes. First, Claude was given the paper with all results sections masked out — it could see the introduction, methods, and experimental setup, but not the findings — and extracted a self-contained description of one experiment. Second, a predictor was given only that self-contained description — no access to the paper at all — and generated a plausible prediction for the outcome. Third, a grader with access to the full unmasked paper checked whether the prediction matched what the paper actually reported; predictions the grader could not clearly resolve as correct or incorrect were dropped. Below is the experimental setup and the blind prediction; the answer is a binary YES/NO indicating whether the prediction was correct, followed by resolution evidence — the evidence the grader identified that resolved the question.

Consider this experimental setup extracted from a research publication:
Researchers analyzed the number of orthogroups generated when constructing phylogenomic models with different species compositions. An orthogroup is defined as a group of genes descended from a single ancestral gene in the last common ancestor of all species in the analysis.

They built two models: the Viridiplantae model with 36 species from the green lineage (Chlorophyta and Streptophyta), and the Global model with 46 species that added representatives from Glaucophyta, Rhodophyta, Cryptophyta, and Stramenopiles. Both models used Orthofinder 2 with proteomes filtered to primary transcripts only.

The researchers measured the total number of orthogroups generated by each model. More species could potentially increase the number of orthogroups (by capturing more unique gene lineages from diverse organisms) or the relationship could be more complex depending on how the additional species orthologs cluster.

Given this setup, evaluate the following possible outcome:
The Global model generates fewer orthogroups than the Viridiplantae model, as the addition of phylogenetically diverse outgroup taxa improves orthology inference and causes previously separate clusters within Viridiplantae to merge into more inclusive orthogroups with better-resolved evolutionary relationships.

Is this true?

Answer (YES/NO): NO